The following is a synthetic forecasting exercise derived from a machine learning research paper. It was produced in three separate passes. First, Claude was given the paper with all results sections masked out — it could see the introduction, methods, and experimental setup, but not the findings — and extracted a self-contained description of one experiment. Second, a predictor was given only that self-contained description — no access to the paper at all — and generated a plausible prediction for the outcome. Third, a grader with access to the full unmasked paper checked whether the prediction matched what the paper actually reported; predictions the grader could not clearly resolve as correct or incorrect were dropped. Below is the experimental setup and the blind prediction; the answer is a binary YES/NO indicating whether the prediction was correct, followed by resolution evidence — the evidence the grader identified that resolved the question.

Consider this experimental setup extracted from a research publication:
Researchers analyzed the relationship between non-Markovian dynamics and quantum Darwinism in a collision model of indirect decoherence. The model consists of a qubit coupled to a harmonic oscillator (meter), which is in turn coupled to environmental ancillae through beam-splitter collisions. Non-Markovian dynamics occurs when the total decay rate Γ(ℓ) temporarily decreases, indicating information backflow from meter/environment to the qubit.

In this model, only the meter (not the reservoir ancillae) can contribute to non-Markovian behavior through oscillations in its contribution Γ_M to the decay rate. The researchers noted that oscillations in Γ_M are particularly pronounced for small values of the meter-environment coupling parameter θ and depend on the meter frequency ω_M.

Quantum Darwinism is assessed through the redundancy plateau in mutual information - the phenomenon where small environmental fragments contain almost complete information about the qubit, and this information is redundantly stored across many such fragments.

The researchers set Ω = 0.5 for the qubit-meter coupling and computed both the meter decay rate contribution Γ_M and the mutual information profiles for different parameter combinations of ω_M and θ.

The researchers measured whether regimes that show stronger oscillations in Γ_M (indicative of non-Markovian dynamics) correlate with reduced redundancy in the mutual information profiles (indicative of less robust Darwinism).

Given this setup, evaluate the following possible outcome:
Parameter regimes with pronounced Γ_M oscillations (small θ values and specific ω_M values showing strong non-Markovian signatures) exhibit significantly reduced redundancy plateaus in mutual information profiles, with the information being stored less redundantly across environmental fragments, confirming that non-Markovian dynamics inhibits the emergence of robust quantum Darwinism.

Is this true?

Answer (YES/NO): YES